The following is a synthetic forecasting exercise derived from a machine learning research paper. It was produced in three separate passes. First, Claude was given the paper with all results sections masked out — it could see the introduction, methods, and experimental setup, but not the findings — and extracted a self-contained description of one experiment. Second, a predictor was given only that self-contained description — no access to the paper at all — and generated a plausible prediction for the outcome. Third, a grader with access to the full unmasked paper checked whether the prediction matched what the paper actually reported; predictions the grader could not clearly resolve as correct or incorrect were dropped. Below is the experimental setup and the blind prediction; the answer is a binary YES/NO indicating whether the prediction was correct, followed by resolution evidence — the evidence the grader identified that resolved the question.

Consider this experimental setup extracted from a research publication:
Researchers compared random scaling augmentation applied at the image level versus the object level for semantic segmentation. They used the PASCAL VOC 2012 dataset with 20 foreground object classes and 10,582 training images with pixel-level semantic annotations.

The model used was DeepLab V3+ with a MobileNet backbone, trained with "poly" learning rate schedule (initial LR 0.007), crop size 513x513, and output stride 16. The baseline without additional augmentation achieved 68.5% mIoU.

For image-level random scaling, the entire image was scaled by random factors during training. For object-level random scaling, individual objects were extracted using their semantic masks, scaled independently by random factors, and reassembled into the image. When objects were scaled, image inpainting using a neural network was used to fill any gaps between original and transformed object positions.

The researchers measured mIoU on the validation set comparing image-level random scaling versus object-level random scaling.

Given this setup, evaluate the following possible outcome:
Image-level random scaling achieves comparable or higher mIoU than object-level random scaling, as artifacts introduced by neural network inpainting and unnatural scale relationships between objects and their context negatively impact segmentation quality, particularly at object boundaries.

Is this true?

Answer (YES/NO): NO